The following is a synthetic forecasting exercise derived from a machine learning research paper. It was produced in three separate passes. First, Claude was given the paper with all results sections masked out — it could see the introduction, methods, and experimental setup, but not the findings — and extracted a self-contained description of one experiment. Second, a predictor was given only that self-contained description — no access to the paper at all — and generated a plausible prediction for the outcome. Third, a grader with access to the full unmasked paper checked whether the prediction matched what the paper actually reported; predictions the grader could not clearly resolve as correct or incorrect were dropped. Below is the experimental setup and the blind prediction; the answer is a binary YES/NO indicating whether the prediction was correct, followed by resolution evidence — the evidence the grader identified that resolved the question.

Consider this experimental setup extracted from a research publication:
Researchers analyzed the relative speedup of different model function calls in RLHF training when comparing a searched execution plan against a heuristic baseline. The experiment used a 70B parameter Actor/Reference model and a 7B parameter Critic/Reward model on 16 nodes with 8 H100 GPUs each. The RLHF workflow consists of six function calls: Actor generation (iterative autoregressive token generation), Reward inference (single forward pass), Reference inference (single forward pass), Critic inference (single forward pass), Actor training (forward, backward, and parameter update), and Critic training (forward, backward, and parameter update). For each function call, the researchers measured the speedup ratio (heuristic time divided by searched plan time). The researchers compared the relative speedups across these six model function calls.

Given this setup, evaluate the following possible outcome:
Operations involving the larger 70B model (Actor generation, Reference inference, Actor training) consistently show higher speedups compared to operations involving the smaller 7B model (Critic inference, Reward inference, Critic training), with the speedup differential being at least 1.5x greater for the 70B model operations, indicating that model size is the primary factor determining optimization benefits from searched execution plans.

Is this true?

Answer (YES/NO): NO